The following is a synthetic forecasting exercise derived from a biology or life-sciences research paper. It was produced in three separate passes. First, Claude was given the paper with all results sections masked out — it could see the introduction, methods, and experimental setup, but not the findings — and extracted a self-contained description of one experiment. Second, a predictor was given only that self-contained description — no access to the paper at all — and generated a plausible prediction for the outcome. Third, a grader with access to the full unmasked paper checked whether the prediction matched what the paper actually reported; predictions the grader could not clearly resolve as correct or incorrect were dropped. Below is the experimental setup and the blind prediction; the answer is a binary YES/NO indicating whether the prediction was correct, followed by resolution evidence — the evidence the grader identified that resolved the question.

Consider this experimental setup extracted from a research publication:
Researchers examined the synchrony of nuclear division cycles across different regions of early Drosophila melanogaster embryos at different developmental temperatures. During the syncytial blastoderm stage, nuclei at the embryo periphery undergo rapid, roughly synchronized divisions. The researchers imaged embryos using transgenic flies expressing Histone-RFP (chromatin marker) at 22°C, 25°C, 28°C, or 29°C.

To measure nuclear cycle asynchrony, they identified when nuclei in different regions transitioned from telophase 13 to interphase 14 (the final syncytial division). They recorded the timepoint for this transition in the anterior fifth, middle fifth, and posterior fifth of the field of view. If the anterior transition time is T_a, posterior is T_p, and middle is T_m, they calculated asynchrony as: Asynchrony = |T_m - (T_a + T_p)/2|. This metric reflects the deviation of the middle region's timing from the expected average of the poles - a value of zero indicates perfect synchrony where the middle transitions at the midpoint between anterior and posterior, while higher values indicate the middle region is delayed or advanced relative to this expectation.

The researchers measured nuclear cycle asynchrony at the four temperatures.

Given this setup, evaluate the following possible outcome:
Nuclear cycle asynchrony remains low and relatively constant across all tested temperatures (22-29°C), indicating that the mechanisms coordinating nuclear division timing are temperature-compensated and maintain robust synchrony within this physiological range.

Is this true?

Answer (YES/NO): NO